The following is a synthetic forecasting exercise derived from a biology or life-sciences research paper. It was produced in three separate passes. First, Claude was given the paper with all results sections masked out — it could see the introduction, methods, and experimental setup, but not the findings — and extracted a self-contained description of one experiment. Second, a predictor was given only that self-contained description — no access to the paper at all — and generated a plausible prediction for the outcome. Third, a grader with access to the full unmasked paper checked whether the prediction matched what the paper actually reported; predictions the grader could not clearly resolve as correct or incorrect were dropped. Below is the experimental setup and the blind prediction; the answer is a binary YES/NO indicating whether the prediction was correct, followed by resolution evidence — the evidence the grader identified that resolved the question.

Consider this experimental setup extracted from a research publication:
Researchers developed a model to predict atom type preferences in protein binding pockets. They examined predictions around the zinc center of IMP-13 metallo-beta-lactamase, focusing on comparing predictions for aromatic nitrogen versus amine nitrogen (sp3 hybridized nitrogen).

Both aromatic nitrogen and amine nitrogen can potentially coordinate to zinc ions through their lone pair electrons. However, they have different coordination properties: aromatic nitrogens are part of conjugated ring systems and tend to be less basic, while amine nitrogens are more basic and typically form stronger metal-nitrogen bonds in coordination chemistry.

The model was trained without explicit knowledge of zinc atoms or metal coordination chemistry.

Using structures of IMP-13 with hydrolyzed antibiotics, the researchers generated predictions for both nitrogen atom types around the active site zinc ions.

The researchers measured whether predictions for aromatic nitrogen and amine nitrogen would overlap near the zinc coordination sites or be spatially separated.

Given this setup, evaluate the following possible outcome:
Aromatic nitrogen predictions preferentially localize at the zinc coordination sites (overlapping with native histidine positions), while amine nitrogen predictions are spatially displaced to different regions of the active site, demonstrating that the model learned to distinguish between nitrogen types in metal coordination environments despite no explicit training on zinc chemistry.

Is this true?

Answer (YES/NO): NO